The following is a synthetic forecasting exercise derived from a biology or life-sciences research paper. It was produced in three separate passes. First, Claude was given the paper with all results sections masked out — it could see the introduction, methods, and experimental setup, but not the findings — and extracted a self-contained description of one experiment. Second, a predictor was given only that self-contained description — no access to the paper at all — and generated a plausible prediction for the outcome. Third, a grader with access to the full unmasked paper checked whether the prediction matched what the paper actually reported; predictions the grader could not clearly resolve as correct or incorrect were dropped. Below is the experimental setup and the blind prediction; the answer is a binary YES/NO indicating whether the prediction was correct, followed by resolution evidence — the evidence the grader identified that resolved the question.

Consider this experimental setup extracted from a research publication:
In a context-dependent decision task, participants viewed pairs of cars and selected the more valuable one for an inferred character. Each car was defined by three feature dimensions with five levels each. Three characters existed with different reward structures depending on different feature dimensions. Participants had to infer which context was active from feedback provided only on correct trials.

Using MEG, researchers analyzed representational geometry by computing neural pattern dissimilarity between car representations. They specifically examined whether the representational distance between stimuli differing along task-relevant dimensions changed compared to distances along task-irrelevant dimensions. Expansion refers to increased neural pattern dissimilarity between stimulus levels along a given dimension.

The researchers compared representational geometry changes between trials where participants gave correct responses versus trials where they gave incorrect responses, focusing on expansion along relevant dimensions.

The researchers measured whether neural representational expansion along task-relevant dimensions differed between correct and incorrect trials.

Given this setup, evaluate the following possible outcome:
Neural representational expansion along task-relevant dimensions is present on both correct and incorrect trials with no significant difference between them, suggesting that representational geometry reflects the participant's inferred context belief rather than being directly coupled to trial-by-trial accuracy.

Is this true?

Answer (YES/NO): NO